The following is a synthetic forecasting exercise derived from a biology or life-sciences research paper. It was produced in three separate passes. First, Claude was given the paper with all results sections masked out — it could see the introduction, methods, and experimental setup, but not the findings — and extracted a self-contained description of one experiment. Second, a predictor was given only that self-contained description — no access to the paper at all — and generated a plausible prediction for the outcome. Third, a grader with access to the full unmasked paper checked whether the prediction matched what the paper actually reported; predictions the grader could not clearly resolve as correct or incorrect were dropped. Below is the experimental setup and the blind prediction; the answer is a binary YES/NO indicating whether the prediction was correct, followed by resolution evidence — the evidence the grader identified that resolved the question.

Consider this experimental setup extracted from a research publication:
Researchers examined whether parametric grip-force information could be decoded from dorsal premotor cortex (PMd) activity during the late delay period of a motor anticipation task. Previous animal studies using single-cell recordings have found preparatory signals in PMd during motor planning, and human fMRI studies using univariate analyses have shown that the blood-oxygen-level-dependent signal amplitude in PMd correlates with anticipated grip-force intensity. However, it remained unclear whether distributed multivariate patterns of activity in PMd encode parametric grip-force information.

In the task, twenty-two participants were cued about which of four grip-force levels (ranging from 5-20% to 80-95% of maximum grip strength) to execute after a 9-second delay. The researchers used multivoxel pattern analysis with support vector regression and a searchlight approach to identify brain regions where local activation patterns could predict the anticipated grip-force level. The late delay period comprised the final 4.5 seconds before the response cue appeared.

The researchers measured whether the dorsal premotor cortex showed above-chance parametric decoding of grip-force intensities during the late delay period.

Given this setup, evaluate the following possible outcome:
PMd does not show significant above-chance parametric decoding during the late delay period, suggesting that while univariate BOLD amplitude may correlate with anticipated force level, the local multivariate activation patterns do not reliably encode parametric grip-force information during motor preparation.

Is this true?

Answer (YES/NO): NO